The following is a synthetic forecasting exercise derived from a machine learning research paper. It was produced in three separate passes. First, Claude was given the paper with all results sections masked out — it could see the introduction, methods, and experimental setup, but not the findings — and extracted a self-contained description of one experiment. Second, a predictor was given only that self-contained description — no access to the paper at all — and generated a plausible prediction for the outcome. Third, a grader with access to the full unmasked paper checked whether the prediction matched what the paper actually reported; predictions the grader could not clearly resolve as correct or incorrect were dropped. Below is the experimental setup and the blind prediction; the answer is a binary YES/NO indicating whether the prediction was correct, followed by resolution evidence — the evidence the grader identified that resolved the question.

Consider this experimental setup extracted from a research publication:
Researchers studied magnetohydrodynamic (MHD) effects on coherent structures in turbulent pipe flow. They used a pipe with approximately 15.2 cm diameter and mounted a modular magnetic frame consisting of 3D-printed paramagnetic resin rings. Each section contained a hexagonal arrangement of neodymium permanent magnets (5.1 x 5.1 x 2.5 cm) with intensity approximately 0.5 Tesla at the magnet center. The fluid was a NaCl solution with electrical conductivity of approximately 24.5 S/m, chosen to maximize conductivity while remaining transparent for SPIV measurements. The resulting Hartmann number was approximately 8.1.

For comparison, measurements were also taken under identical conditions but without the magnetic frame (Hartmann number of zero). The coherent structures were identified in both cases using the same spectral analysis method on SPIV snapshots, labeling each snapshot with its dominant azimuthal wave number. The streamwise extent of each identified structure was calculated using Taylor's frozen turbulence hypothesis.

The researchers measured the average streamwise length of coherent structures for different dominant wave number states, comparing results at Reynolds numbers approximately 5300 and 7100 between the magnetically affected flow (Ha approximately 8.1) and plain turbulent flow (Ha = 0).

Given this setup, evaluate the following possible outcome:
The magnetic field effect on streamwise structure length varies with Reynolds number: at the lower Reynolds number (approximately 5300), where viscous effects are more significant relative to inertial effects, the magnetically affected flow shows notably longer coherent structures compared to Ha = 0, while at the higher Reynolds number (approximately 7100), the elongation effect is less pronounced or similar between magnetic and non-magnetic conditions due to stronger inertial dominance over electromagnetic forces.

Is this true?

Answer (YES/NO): NO